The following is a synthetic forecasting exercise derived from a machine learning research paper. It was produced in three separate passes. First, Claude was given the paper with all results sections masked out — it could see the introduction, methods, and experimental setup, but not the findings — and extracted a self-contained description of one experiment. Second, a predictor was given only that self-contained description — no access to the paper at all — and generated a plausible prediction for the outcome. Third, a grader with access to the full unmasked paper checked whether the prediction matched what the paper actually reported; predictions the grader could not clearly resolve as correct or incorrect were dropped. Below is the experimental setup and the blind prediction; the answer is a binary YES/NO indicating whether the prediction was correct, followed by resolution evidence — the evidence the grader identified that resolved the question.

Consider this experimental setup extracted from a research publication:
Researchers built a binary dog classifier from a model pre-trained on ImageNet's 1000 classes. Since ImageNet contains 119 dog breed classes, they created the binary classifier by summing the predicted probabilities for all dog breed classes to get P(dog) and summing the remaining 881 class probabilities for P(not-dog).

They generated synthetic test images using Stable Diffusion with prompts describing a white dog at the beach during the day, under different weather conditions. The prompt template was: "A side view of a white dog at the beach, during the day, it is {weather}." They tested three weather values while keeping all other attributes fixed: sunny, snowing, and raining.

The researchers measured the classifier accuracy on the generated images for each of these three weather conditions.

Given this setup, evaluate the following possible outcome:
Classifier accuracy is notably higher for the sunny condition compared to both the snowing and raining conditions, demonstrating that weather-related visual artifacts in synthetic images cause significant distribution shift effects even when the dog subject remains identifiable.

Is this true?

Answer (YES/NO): YES